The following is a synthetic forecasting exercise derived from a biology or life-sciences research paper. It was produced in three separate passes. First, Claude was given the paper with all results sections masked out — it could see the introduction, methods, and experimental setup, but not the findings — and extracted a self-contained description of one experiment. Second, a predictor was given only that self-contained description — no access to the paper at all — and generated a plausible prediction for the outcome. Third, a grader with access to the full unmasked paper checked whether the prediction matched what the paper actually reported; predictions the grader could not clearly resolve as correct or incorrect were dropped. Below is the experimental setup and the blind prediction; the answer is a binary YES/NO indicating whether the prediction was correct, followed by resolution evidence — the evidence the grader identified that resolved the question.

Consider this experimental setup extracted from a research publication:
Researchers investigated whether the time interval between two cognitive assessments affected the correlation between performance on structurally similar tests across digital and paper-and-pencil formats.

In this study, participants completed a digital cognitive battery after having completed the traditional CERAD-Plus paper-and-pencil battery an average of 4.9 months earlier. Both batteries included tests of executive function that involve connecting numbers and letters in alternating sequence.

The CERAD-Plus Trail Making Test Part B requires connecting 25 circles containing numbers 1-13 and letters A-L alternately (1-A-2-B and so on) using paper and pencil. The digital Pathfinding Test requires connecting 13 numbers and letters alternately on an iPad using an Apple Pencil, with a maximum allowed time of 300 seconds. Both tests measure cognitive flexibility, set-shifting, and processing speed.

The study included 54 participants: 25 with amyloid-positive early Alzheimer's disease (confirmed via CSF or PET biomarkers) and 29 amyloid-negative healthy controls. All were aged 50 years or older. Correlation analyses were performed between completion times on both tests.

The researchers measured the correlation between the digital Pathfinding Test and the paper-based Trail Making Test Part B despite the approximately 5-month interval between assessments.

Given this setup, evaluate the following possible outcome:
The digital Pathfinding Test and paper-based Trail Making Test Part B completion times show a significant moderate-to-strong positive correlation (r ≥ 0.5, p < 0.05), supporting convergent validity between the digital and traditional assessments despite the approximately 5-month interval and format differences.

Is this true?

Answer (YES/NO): NO